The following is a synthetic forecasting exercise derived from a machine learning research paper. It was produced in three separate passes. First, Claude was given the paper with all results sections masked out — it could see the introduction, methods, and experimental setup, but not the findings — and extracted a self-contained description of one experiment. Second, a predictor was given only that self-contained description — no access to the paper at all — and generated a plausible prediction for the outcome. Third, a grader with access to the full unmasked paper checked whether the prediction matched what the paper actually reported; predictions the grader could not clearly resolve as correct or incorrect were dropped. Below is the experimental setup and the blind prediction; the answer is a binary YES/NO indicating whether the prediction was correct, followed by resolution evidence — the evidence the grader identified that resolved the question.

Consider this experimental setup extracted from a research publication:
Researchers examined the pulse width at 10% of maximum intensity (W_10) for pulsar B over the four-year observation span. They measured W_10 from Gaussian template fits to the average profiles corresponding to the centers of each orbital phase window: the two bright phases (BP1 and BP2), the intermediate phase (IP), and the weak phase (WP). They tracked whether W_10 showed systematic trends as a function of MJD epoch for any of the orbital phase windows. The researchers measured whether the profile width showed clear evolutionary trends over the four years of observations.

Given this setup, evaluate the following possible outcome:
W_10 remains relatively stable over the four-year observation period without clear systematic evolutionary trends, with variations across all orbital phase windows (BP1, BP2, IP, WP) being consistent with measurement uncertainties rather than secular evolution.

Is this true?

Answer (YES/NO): YES